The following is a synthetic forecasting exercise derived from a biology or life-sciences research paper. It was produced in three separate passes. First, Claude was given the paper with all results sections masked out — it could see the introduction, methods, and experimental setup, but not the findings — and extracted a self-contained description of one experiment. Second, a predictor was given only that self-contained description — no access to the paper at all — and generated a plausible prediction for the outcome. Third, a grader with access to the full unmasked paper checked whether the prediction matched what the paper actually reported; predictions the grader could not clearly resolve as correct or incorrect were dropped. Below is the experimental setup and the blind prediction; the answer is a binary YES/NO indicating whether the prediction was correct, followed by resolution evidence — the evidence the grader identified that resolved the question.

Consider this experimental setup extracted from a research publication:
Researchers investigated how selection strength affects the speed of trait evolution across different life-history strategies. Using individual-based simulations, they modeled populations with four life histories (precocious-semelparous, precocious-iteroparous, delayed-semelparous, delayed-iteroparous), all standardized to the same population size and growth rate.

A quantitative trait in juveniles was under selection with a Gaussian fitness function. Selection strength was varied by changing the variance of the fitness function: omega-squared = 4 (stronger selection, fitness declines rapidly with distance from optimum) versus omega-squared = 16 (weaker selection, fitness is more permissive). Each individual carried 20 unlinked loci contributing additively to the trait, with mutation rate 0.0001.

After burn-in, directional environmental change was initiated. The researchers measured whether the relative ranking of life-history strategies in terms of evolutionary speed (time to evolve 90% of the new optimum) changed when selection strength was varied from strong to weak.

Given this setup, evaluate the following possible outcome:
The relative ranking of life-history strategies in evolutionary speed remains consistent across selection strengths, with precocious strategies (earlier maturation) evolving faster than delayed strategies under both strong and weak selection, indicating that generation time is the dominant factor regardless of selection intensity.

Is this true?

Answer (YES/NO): YES